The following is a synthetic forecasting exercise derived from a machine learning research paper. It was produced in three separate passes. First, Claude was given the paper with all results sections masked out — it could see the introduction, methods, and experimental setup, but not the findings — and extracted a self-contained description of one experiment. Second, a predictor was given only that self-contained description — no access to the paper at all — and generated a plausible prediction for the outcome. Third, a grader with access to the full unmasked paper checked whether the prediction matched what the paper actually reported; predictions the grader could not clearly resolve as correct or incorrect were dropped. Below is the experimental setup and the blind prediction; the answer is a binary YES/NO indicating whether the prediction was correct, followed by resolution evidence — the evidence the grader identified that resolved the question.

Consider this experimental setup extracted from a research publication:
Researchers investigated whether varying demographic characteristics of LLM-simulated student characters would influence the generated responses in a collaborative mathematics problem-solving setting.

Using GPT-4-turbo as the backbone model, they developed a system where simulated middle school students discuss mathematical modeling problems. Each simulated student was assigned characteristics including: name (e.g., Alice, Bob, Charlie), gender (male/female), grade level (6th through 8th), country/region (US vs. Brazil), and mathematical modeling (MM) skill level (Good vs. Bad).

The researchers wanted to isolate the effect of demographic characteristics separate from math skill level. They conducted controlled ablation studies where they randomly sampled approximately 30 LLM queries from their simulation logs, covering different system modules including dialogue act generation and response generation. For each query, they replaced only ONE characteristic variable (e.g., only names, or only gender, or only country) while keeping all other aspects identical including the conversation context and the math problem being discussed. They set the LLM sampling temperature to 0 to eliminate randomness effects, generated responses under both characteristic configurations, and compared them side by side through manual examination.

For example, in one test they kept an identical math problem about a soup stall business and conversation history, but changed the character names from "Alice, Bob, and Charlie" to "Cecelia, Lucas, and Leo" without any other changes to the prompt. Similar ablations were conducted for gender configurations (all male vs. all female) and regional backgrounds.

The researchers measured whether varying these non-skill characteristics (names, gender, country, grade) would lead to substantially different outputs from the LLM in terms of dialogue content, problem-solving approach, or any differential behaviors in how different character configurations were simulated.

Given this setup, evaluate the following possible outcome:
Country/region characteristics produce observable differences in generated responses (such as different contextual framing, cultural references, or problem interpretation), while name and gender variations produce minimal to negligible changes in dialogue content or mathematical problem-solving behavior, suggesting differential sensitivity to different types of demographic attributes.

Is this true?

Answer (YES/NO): NO